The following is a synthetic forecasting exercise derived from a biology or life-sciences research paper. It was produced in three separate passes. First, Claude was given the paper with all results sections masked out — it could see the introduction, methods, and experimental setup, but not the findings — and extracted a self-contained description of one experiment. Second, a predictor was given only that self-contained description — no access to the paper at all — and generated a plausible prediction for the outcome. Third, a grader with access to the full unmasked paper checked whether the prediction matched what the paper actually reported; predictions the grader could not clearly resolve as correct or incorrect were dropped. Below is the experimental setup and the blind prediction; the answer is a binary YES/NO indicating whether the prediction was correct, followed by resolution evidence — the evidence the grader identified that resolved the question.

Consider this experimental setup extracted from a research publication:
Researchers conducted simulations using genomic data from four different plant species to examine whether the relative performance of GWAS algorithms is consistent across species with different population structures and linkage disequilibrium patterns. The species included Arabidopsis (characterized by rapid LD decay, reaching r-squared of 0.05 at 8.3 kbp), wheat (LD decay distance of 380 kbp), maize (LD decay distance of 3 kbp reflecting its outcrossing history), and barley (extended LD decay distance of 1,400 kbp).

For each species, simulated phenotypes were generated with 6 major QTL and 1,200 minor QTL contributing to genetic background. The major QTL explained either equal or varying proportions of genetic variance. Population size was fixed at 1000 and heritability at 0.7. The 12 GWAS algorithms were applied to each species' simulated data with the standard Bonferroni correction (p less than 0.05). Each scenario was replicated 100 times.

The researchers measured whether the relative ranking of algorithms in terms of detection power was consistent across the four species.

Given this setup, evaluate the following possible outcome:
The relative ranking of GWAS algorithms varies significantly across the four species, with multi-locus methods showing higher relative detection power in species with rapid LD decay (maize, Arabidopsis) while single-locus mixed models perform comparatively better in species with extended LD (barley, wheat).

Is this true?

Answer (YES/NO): NO